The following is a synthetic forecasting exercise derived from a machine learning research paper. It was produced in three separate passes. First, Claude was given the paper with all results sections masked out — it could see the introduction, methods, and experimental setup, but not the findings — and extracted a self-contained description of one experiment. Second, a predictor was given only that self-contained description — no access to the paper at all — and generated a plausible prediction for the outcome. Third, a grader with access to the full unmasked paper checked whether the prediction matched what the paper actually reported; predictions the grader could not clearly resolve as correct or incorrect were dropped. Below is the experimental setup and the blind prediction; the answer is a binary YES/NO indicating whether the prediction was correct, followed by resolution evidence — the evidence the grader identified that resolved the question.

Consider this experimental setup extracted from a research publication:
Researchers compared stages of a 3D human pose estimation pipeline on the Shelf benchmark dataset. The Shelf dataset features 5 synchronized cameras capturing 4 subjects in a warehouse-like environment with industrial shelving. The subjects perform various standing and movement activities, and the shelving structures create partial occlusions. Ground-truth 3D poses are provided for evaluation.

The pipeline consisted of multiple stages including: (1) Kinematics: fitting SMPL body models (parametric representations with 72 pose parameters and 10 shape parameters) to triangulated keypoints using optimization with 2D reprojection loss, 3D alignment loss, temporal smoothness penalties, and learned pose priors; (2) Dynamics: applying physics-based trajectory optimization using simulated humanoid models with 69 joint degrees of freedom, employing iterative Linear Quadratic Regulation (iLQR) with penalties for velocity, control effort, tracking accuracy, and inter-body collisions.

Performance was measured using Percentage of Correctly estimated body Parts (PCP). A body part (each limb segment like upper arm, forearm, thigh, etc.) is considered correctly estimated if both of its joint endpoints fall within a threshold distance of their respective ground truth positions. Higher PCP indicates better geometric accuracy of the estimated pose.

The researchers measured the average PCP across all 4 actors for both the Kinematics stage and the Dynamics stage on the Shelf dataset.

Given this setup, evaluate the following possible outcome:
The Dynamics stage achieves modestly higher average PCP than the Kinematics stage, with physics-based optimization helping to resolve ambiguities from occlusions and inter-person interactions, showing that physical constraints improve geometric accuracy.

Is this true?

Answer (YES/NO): NO